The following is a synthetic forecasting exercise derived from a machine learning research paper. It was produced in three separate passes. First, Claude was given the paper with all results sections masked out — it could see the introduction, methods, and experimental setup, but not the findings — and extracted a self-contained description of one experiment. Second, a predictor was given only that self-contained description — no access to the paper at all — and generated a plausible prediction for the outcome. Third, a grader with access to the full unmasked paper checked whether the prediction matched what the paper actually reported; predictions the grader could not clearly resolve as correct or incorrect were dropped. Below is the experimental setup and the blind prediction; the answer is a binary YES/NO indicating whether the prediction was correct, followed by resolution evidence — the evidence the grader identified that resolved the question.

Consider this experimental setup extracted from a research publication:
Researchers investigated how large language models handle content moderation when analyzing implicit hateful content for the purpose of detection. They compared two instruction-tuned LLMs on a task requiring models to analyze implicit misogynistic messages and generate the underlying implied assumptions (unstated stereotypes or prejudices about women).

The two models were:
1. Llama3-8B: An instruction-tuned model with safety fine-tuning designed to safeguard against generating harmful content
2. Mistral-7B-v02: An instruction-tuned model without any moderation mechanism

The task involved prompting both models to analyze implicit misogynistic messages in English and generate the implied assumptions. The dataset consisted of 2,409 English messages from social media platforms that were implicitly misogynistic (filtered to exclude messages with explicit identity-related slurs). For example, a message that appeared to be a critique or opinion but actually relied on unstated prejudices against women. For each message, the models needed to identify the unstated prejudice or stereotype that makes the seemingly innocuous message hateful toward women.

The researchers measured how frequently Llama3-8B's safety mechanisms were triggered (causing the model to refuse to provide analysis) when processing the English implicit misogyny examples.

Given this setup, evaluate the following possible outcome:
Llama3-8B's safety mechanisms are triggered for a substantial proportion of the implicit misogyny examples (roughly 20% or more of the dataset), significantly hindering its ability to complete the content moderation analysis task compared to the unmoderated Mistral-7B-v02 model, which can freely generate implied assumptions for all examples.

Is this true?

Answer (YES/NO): YES